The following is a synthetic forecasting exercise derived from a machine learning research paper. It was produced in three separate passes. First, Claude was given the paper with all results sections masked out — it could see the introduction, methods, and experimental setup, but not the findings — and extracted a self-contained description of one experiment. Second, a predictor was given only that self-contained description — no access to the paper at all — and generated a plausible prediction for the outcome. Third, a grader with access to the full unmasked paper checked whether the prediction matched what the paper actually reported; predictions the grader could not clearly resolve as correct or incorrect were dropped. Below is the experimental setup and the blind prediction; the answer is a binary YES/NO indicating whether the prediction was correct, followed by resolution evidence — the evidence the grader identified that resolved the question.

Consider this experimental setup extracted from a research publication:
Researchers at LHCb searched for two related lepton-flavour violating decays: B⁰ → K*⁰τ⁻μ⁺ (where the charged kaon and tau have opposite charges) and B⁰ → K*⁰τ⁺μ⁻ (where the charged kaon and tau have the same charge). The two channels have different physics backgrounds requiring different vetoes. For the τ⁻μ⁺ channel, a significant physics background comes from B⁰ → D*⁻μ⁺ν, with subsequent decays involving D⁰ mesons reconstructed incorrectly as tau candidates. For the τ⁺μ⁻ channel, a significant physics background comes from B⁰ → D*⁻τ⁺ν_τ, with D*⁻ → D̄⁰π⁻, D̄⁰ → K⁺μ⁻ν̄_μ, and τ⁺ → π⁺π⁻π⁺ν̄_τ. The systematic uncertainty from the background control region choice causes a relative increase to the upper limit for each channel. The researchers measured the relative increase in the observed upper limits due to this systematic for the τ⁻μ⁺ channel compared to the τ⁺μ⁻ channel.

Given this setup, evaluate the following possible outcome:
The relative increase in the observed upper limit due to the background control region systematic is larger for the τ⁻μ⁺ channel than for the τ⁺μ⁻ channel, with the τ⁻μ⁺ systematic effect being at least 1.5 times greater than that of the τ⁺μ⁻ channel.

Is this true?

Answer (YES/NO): NO